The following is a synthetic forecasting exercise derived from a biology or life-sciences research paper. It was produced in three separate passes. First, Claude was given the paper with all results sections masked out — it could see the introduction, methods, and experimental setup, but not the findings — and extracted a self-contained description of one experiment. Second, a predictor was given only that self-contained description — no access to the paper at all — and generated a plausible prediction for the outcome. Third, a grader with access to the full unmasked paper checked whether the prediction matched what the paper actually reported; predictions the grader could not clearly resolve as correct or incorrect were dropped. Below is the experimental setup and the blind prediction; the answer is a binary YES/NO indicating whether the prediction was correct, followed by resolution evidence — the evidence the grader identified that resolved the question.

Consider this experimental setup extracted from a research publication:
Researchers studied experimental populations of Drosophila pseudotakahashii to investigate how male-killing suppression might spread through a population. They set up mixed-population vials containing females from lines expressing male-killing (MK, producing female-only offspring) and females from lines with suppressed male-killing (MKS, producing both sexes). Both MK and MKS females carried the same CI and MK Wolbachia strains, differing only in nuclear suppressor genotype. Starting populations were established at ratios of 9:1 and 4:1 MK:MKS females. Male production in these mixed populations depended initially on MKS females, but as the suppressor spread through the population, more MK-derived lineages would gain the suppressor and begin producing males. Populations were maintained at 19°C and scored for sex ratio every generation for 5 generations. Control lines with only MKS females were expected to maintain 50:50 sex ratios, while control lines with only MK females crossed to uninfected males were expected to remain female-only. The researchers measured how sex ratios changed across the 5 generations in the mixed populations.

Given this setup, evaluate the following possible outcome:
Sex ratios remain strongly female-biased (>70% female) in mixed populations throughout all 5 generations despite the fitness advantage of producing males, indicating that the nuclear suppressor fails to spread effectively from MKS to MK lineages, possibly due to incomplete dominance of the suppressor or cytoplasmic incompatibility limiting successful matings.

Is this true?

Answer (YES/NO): NO